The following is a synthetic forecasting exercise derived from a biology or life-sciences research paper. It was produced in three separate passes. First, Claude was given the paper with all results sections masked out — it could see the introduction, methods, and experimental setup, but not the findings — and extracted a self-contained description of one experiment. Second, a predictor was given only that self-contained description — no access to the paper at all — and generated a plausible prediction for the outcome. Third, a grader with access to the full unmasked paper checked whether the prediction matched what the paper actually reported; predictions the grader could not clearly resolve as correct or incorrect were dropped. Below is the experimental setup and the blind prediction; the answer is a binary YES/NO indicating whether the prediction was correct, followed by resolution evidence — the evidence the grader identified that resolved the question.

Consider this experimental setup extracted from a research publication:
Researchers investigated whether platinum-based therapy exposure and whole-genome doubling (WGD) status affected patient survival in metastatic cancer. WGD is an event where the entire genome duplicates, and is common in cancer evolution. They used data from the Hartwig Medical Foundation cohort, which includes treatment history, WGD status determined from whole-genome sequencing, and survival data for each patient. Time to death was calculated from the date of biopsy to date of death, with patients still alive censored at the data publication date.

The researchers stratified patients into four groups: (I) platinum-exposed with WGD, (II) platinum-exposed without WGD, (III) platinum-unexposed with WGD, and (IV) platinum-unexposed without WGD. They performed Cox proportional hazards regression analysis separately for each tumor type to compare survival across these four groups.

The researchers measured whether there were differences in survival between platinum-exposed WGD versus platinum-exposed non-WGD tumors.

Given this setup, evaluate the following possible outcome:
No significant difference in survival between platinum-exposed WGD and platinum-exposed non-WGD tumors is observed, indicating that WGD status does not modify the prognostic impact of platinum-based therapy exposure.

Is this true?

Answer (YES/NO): YES